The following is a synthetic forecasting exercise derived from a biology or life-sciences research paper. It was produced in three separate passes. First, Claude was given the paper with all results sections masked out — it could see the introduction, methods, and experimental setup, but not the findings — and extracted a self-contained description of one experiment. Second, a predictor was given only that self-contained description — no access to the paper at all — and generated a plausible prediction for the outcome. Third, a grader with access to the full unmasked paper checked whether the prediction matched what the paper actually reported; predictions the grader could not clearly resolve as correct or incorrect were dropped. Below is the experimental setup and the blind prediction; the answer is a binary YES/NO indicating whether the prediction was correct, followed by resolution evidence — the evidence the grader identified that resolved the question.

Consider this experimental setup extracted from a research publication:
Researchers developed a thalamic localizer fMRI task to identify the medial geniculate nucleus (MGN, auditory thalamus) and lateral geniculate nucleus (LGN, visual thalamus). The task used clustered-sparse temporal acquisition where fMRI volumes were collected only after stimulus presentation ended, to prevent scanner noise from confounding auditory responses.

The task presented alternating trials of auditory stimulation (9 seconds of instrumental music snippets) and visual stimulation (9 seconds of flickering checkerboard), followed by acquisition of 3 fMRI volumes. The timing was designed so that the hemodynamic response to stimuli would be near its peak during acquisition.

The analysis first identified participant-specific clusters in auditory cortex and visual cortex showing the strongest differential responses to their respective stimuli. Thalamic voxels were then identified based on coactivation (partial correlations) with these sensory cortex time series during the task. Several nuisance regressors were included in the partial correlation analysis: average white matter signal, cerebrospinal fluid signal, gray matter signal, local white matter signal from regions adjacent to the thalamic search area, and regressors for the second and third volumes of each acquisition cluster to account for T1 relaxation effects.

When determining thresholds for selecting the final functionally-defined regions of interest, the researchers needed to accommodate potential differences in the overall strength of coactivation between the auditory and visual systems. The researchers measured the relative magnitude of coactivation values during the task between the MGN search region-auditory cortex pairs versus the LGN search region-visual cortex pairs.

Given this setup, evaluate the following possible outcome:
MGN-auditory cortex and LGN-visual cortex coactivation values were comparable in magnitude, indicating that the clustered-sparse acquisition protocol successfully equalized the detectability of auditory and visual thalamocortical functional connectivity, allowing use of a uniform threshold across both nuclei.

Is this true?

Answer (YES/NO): NO